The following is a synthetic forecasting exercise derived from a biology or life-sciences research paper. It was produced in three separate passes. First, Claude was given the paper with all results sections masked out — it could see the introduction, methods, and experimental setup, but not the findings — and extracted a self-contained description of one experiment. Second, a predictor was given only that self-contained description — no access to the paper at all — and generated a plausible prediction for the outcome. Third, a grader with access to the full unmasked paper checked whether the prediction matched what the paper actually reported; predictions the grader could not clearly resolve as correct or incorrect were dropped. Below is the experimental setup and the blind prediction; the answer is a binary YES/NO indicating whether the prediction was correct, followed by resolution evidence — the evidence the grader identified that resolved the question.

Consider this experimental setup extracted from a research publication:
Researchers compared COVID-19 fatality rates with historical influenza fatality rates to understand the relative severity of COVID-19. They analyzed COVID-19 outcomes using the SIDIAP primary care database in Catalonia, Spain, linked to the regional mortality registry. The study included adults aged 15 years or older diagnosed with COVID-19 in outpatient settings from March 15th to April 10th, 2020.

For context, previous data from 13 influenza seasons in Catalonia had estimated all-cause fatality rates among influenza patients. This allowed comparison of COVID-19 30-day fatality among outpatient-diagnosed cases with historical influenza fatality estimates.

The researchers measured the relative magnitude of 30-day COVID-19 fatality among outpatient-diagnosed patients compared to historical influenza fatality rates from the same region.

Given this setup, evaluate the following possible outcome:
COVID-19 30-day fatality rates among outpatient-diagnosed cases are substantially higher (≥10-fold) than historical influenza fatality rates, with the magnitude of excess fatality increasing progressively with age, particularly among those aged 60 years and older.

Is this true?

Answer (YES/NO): YES